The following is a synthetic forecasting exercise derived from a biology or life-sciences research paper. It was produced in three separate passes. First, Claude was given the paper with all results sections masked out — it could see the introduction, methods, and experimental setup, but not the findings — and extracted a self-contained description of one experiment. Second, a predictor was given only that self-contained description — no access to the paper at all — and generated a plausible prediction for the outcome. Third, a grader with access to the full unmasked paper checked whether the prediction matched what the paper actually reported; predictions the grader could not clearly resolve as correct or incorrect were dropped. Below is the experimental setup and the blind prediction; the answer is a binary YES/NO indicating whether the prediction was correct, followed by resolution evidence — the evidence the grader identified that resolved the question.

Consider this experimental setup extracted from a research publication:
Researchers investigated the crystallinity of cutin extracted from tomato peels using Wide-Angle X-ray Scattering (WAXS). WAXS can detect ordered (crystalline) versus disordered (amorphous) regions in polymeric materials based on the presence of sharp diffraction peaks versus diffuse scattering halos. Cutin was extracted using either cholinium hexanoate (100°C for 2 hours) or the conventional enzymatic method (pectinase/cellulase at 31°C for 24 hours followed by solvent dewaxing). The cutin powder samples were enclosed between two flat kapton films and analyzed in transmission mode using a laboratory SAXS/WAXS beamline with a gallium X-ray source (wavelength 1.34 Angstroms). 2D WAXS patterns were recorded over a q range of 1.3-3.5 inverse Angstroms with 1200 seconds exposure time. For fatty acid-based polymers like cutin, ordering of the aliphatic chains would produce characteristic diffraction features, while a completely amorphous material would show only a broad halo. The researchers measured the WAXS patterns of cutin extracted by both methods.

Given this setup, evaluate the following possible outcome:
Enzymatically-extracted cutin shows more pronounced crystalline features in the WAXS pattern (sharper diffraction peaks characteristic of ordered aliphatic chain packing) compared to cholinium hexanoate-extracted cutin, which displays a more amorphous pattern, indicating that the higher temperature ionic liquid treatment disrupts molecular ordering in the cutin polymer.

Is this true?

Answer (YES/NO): NO